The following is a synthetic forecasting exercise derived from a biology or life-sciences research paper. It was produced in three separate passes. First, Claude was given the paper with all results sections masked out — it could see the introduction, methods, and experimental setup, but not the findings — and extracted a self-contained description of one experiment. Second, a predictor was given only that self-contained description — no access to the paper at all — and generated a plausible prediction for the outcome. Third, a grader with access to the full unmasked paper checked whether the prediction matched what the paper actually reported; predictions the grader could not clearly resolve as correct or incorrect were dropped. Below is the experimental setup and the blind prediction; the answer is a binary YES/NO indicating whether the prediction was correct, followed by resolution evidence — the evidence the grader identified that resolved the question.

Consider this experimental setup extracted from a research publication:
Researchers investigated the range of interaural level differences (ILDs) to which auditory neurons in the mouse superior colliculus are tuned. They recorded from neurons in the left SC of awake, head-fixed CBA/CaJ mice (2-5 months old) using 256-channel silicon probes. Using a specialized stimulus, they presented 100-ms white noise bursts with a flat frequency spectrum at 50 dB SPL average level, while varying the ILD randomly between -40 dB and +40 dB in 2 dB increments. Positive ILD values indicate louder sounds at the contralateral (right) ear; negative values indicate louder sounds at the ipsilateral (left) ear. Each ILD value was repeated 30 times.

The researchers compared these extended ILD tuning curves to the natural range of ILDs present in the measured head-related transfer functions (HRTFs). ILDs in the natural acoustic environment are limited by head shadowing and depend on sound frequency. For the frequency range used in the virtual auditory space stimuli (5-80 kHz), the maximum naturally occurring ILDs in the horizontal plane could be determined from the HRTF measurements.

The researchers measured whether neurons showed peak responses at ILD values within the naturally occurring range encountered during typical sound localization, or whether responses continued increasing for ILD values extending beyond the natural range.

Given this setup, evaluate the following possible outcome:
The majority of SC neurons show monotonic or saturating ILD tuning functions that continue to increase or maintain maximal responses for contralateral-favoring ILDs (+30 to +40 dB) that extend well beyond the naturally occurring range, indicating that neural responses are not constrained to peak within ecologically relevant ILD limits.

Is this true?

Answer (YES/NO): YES